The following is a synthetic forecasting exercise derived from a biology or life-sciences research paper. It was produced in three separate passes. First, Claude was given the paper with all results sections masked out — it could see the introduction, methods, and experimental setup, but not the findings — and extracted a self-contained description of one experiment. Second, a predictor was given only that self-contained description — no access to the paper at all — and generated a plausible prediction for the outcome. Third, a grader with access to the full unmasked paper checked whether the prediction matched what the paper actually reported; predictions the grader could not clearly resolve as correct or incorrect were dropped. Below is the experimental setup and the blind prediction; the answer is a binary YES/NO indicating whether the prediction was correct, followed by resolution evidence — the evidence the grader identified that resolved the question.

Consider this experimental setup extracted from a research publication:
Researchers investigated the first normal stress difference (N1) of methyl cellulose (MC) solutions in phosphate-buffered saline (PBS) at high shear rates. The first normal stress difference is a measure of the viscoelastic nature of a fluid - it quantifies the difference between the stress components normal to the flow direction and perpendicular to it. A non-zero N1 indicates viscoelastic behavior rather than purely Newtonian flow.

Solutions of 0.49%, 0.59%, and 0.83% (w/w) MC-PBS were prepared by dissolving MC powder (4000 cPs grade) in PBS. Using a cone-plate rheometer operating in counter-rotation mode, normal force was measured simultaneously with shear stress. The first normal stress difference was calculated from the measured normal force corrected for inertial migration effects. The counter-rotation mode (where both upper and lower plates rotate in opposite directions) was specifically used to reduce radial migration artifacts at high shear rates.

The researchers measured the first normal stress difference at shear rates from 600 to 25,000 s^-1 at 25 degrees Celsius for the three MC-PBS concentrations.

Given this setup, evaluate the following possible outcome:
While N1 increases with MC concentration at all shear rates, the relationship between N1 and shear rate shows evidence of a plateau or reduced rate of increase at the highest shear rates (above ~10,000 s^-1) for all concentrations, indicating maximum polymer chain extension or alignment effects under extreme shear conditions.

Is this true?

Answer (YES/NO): NO